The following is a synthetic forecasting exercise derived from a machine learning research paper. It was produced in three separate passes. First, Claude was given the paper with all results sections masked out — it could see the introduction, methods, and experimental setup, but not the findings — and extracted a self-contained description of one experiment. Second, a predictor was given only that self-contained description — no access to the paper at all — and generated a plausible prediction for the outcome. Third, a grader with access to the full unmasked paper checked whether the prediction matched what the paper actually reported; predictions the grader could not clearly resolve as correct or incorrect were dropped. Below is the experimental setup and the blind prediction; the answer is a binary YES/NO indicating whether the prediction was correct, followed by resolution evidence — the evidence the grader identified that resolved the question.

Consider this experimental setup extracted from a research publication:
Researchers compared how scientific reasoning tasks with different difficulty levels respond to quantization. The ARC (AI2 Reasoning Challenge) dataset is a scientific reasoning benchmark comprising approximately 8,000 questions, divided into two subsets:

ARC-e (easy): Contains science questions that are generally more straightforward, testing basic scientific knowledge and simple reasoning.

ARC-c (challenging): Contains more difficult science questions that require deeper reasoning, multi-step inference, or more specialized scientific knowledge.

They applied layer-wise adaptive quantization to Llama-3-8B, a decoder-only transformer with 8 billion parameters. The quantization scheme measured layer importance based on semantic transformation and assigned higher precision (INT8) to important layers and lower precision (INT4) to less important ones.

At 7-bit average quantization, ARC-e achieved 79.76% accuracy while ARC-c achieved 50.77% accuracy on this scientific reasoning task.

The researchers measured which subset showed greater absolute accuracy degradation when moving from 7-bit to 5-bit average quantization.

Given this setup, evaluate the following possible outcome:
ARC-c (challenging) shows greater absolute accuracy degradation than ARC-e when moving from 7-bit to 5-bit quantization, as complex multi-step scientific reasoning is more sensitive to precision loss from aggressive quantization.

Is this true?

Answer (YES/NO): YES